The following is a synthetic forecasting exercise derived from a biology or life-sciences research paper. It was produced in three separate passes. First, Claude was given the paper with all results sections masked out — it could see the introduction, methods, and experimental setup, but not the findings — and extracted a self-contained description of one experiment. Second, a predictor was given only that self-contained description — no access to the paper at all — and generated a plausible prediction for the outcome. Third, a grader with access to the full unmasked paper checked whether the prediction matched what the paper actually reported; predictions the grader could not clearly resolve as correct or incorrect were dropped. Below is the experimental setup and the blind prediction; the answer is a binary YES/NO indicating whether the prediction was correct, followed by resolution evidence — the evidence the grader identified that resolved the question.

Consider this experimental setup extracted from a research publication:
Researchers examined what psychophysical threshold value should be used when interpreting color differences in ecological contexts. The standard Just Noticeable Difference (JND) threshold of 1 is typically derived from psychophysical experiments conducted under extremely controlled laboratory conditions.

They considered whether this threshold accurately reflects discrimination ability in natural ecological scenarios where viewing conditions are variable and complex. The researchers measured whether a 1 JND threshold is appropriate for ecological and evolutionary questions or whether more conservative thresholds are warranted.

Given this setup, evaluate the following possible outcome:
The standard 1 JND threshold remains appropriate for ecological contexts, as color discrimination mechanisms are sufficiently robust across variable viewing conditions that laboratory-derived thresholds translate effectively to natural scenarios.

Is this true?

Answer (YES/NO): NO